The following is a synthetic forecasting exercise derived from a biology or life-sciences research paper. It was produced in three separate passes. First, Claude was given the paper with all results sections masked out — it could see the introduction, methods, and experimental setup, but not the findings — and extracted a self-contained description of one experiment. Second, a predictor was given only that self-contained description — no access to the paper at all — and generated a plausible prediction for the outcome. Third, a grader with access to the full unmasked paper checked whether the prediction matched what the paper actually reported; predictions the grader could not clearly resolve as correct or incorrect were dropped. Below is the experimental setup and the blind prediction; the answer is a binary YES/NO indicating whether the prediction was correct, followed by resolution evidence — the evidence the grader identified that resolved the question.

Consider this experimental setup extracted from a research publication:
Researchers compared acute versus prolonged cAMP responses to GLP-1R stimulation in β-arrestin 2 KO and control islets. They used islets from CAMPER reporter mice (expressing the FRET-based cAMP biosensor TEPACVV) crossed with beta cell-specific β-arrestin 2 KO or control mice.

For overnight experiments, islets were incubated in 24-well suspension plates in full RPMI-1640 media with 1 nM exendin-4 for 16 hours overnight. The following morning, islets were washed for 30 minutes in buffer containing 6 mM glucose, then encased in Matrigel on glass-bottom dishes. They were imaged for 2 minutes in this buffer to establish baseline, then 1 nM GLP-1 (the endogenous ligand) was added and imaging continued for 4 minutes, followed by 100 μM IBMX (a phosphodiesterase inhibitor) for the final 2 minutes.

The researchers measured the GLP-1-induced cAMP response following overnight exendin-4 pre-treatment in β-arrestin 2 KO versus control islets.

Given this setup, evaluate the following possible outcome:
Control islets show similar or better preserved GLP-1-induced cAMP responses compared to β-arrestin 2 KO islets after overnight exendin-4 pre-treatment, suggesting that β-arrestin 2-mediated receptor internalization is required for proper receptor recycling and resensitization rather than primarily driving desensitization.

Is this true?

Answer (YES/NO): NO